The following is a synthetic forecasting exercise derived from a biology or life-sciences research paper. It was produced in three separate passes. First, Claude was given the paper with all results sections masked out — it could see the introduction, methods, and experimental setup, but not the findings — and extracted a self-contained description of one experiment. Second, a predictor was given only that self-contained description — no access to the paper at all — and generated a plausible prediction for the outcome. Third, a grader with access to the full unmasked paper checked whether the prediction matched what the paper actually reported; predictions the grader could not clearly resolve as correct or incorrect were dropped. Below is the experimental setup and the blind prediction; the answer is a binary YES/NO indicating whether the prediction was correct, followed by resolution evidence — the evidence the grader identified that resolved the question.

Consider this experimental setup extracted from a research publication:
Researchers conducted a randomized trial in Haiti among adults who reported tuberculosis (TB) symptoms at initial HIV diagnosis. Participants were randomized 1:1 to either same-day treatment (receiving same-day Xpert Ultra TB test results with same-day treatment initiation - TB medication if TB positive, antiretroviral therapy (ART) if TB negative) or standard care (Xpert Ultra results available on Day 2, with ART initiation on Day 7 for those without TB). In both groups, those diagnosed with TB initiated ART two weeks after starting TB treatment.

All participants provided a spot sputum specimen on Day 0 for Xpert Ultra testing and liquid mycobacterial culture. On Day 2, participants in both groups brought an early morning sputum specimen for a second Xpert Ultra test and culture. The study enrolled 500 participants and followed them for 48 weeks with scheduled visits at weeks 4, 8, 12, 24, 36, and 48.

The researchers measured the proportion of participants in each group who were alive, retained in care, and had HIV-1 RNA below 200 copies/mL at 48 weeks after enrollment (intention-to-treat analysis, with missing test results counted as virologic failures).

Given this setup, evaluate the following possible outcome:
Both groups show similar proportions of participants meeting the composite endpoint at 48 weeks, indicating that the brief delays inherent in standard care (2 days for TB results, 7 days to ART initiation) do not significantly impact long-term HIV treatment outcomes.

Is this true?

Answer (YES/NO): YES